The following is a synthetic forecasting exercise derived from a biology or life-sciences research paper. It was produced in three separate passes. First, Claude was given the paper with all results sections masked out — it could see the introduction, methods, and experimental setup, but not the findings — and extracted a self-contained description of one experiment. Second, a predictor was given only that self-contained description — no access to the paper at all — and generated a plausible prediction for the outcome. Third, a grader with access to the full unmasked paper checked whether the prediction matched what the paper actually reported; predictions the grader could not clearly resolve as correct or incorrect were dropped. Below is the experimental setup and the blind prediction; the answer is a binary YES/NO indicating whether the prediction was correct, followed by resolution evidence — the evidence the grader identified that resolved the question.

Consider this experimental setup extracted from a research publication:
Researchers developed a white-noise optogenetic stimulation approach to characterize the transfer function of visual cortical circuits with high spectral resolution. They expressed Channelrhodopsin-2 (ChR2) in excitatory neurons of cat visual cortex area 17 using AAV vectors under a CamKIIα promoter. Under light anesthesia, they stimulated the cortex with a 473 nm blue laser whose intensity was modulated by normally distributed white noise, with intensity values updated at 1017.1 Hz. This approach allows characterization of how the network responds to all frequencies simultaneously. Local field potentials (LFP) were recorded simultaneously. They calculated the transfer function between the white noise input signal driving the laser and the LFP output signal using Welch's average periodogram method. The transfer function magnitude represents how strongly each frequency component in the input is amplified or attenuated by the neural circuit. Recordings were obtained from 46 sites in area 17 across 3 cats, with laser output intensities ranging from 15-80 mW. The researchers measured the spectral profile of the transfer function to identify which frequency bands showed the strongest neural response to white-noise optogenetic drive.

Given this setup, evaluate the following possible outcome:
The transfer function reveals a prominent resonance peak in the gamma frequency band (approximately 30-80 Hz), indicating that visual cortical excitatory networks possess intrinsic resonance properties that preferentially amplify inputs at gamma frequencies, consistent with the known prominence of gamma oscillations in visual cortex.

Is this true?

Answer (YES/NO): YES